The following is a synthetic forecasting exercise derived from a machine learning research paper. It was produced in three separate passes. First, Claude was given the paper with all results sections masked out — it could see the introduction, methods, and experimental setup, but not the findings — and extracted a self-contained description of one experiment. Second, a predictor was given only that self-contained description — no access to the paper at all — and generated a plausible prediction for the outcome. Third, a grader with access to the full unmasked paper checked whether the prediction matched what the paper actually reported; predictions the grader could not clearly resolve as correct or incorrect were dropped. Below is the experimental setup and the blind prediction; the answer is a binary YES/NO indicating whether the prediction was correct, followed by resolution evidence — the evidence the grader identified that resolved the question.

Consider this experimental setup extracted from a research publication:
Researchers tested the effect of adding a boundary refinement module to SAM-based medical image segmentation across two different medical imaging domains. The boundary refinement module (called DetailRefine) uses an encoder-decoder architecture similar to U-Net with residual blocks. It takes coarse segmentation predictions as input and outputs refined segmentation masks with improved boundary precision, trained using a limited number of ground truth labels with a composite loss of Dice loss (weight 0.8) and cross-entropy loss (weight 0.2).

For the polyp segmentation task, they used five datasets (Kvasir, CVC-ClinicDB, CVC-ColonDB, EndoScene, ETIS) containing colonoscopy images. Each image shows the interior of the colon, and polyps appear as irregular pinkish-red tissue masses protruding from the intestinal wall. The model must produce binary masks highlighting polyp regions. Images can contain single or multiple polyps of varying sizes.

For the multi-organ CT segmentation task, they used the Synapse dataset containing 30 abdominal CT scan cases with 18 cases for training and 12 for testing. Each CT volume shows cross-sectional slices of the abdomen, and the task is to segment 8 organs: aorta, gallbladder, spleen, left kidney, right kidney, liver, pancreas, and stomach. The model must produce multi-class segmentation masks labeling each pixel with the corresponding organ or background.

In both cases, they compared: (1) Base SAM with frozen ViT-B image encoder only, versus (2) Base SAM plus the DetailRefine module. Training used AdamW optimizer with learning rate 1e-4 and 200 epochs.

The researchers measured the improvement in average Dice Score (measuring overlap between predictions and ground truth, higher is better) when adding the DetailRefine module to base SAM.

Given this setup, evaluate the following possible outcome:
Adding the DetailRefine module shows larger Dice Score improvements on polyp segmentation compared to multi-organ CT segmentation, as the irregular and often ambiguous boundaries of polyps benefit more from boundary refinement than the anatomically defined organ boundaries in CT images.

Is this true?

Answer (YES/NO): YES